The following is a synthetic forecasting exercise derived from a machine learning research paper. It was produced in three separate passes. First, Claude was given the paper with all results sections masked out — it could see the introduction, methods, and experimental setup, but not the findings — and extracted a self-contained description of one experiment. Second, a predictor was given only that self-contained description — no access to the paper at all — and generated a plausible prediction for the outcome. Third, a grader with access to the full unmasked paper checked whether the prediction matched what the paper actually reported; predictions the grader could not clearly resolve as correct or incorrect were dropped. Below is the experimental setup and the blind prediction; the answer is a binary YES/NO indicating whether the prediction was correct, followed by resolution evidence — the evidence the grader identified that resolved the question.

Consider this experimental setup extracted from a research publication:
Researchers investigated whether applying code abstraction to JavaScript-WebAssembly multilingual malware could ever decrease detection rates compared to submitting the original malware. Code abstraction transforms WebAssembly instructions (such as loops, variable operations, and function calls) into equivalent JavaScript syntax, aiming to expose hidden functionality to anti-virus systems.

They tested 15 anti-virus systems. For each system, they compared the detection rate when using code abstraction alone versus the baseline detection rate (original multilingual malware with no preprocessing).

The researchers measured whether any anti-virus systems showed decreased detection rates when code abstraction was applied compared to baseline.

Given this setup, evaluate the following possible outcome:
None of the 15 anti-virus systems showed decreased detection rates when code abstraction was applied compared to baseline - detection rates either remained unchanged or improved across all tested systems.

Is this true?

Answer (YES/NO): NO